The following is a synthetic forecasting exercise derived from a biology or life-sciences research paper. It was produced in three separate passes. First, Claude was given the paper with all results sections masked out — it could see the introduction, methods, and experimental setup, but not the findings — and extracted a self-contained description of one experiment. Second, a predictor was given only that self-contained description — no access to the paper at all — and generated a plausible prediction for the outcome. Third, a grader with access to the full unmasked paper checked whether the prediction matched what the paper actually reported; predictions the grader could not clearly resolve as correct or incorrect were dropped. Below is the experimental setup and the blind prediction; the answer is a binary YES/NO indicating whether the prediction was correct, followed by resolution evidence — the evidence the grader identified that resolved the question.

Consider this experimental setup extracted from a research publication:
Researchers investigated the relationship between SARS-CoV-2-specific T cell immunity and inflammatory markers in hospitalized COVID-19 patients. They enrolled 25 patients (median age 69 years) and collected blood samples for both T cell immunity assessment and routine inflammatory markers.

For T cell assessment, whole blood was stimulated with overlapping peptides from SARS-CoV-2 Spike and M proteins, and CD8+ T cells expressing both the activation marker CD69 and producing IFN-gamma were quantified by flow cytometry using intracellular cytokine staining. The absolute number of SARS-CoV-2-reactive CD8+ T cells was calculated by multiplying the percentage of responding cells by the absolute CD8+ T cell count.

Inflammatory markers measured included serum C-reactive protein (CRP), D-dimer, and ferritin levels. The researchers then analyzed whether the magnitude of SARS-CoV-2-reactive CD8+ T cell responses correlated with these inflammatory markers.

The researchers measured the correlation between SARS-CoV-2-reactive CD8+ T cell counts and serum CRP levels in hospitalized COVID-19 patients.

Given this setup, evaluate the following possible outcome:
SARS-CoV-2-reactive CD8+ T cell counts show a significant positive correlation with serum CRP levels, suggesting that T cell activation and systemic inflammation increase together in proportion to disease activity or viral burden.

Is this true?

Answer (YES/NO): NO